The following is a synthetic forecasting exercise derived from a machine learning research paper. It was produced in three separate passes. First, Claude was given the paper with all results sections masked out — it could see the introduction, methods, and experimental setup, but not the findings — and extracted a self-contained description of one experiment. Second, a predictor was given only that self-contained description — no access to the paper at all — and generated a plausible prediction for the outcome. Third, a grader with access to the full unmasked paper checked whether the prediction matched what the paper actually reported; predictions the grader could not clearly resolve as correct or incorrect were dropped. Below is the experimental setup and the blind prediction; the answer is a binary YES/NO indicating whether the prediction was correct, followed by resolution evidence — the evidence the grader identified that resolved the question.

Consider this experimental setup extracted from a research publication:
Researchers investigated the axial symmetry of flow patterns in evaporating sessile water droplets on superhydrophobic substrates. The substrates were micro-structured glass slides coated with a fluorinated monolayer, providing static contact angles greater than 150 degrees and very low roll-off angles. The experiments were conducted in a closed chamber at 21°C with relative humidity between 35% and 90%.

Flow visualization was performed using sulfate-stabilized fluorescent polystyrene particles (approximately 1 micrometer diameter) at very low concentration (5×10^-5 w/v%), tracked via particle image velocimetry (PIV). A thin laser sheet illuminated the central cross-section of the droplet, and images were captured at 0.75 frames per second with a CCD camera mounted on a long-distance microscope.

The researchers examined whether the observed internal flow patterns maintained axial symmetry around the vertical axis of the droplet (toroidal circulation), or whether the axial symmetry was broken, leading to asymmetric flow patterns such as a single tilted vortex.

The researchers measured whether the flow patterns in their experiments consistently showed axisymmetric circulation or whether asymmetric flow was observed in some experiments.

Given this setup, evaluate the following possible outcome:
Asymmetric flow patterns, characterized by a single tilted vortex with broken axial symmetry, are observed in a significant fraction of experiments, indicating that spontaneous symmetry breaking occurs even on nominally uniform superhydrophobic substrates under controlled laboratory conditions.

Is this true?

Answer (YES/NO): YES